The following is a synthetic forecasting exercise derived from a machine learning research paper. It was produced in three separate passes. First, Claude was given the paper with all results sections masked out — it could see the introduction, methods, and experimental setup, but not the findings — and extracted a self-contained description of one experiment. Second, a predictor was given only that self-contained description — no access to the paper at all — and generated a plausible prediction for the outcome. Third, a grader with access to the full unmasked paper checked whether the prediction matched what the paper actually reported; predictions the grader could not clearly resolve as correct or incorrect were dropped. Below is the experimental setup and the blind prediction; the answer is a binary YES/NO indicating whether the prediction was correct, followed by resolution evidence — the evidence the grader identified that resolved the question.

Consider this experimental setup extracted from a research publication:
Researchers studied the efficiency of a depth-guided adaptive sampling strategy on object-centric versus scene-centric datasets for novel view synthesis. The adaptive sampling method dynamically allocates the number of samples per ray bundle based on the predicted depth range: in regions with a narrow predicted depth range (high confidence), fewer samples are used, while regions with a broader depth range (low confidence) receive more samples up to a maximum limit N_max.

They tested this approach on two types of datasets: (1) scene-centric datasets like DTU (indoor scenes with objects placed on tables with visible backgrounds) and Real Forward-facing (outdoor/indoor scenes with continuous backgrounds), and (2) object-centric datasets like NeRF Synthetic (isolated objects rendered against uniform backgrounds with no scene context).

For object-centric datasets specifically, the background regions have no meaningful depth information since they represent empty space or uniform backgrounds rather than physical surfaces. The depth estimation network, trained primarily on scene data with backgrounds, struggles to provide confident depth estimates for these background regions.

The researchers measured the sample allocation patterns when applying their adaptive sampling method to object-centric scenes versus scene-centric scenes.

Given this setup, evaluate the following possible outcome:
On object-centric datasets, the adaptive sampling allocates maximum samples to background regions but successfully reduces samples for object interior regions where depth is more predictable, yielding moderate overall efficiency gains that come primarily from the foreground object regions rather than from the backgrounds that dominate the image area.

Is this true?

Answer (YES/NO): NO